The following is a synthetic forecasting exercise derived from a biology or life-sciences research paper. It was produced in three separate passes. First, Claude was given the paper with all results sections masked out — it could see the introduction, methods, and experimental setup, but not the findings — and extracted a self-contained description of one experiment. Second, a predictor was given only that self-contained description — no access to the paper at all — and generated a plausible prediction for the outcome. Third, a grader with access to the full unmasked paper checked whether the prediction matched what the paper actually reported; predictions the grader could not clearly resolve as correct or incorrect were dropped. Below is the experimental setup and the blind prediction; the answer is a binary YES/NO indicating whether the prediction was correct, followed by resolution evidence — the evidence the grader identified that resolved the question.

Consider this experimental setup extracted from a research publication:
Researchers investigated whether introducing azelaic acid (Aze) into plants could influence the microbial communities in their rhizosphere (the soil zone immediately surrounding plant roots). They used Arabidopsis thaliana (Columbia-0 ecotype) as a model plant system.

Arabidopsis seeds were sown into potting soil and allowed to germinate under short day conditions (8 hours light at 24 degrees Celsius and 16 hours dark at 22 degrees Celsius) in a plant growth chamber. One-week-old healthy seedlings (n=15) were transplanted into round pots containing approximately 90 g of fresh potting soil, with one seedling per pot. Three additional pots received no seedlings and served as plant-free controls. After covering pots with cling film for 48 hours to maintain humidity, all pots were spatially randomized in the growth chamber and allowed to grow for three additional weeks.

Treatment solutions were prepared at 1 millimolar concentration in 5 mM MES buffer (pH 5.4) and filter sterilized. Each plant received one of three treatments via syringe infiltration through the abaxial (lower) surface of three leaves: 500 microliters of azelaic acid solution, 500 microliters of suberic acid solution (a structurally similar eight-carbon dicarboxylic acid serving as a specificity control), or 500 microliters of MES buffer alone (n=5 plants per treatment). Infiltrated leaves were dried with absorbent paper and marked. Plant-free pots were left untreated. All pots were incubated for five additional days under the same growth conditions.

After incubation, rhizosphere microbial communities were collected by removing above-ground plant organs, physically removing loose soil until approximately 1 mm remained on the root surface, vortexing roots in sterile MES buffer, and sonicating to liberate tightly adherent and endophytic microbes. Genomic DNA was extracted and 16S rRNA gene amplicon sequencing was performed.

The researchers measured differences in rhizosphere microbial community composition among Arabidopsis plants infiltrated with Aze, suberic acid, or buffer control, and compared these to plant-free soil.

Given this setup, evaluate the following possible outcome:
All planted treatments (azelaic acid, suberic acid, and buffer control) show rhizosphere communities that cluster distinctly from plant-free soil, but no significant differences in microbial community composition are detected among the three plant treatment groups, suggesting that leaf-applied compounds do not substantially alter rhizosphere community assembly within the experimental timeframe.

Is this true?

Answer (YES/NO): NO